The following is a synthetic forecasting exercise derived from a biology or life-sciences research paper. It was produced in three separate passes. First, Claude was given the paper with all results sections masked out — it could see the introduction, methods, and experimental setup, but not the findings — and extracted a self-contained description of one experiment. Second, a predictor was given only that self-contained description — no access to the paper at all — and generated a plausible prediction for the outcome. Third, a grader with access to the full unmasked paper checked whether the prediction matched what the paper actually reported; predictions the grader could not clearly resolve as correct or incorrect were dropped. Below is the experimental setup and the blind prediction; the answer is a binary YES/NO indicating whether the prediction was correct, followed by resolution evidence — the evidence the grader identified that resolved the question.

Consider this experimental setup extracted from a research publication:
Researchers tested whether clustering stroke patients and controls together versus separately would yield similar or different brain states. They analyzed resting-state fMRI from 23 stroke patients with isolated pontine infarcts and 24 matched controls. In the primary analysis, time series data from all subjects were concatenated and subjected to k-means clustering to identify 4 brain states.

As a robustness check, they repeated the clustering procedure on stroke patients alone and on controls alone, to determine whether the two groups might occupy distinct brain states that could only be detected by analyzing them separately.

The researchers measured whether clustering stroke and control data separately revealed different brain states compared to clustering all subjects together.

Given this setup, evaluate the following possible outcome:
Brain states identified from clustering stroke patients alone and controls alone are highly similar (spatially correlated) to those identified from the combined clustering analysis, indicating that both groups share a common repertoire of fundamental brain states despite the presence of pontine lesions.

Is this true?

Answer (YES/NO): YES